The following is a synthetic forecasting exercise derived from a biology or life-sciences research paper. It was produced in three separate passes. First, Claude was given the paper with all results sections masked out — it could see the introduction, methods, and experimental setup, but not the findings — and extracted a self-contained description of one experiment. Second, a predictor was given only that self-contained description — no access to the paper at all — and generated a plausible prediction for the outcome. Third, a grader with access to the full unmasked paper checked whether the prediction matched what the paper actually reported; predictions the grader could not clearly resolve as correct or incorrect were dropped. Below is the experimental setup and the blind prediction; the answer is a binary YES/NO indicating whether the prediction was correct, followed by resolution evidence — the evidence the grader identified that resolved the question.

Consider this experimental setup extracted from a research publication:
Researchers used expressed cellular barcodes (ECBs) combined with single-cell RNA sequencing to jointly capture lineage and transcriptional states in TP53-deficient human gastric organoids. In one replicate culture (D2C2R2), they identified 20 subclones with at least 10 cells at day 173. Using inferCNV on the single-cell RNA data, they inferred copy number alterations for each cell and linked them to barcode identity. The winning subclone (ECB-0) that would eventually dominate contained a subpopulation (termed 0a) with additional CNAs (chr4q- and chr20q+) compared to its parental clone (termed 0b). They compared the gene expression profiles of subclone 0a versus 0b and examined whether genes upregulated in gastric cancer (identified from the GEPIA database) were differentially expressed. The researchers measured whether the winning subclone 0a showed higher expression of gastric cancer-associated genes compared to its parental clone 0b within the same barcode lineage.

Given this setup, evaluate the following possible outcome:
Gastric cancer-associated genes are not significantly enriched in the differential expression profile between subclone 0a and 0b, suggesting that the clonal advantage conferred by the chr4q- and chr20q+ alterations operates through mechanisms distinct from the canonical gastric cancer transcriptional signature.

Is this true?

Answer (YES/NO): NO